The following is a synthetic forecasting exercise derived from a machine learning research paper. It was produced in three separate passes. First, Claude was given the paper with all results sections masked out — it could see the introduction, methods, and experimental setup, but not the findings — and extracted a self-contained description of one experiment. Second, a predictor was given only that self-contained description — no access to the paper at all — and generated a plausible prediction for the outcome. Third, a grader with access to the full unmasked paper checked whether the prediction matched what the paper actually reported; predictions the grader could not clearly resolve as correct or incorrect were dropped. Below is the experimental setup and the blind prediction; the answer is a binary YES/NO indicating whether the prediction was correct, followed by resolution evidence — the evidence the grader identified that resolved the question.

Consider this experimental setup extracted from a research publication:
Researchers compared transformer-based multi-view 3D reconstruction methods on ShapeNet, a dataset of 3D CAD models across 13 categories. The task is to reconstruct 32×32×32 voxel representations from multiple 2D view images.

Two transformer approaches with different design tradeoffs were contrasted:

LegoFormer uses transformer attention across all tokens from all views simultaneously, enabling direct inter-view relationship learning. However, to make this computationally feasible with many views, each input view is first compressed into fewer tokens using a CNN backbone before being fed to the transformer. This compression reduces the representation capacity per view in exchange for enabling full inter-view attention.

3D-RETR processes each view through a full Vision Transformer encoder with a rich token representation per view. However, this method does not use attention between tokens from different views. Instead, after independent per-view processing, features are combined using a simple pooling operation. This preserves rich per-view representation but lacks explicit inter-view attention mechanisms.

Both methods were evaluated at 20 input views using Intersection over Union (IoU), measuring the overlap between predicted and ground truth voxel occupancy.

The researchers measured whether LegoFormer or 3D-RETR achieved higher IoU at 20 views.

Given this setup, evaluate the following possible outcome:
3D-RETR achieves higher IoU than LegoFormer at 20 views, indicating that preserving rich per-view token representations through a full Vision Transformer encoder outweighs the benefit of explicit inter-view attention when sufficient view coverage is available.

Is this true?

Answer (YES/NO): YES